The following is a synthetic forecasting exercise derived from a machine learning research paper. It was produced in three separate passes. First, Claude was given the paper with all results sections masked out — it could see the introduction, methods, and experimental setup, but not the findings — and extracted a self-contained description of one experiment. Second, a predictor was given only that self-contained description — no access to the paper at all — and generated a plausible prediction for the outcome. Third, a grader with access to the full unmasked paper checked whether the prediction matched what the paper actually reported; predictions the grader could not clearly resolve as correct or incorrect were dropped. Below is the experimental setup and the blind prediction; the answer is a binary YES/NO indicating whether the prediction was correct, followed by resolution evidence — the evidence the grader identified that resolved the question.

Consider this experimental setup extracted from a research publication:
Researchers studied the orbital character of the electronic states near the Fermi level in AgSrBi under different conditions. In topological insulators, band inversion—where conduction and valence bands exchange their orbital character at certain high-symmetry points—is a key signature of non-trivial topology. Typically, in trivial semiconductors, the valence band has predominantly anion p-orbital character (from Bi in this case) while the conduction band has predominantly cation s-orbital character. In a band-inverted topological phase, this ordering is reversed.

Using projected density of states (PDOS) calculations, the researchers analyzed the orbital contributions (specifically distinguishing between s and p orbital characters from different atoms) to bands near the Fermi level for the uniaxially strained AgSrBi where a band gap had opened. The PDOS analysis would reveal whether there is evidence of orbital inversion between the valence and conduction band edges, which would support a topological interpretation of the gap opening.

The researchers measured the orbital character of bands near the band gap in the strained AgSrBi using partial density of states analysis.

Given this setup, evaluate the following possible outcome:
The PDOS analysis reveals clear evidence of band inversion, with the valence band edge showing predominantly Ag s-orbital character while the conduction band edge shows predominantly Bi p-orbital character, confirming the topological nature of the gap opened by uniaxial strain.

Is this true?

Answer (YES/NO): NO